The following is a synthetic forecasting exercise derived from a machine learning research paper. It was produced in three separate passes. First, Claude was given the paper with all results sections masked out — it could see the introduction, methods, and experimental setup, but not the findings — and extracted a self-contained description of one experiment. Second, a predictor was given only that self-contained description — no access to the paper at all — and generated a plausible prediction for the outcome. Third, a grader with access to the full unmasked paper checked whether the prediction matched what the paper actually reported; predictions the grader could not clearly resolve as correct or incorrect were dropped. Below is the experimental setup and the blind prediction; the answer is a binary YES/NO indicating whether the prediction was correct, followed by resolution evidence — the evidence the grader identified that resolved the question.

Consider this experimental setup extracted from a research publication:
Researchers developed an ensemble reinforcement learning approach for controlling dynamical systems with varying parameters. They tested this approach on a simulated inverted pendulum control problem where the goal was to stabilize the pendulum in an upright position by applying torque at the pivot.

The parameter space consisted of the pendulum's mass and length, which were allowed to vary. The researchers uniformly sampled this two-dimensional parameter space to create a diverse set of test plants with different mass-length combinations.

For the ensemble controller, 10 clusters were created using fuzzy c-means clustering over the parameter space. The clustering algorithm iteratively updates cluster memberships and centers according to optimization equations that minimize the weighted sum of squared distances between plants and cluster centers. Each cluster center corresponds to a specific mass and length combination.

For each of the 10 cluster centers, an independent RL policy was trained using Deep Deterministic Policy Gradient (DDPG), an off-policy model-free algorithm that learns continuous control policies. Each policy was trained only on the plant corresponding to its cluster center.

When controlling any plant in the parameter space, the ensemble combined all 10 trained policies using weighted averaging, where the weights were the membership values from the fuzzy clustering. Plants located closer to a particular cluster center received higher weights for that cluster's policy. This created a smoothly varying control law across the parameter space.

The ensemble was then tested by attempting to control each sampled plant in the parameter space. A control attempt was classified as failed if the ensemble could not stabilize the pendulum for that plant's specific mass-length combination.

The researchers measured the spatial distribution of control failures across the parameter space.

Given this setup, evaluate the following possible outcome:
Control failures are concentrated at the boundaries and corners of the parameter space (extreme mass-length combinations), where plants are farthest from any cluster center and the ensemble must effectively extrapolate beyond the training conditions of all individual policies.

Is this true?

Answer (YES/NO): YES